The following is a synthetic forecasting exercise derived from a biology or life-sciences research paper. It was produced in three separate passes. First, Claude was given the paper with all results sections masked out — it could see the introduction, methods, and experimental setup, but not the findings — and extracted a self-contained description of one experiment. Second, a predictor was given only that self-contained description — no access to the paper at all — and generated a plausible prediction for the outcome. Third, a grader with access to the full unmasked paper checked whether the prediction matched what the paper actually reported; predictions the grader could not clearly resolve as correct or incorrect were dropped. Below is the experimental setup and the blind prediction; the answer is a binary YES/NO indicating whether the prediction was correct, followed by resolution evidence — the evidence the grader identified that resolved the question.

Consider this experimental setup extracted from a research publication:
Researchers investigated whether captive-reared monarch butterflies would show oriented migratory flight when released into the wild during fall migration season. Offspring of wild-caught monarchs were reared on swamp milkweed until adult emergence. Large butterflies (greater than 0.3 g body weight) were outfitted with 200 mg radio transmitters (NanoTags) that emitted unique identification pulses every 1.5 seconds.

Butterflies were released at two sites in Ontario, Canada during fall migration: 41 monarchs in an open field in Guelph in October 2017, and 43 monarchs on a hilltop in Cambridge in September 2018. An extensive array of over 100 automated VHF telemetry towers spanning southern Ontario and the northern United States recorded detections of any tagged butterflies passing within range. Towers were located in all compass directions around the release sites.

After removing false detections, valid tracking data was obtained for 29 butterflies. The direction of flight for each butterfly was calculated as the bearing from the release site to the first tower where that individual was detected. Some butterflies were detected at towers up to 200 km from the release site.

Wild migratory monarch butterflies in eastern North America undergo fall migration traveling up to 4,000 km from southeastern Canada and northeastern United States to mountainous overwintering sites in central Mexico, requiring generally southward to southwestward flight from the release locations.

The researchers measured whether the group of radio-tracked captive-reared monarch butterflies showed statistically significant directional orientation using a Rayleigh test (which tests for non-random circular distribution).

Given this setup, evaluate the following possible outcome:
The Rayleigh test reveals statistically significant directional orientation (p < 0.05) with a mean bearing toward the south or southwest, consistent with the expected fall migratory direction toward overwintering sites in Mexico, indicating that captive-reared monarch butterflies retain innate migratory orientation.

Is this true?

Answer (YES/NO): NO